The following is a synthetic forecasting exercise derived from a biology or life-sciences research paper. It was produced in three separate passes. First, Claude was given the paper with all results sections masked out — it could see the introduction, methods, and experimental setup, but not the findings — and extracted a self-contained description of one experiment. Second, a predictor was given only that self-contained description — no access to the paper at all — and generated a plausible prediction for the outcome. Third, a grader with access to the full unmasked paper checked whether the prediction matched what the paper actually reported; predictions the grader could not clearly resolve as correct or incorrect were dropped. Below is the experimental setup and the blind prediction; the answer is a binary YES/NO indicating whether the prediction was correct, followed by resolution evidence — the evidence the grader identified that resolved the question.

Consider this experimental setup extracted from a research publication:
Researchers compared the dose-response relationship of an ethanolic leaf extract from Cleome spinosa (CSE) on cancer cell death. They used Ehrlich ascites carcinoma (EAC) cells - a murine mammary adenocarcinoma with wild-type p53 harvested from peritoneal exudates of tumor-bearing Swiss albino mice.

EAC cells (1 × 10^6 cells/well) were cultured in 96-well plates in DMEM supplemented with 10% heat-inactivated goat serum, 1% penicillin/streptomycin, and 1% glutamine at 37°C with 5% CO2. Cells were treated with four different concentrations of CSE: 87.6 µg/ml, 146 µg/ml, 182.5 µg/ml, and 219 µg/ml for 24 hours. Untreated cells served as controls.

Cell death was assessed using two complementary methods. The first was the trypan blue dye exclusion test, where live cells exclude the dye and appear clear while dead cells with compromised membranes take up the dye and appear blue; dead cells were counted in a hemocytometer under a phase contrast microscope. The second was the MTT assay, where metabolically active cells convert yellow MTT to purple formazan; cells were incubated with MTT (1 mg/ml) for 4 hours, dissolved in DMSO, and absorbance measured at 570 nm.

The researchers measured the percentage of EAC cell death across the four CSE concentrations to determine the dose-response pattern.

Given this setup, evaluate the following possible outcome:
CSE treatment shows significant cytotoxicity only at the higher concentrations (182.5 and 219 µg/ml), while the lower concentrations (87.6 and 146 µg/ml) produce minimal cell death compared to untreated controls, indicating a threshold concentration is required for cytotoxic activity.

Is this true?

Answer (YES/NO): NO